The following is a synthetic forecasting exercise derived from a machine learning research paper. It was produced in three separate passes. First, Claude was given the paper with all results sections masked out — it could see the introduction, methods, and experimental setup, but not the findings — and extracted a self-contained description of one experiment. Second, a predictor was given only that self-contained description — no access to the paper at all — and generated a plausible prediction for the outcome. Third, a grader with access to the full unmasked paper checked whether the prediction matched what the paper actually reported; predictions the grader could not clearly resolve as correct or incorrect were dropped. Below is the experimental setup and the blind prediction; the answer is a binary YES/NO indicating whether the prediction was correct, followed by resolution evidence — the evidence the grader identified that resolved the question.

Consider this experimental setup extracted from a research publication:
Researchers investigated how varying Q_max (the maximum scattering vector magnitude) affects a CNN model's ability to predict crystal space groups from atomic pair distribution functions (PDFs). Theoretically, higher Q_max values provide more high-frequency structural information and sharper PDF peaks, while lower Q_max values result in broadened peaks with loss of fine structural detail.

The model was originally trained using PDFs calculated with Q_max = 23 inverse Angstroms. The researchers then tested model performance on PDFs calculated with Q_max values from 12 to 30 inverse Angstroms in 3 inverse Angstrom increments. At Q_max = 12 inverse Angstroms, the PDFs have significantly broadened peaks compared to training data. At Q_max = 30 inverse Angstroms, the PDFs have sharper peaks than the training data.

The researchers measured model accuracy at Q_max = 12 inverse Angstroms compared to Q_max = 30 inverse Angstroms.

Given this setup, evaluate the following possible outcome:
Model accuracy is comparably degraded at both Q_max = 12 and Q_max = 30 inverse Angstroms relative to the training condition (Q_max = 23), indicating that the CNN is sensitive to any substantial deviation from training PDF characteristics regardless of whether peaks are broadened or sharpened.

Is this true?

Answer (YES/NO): NO